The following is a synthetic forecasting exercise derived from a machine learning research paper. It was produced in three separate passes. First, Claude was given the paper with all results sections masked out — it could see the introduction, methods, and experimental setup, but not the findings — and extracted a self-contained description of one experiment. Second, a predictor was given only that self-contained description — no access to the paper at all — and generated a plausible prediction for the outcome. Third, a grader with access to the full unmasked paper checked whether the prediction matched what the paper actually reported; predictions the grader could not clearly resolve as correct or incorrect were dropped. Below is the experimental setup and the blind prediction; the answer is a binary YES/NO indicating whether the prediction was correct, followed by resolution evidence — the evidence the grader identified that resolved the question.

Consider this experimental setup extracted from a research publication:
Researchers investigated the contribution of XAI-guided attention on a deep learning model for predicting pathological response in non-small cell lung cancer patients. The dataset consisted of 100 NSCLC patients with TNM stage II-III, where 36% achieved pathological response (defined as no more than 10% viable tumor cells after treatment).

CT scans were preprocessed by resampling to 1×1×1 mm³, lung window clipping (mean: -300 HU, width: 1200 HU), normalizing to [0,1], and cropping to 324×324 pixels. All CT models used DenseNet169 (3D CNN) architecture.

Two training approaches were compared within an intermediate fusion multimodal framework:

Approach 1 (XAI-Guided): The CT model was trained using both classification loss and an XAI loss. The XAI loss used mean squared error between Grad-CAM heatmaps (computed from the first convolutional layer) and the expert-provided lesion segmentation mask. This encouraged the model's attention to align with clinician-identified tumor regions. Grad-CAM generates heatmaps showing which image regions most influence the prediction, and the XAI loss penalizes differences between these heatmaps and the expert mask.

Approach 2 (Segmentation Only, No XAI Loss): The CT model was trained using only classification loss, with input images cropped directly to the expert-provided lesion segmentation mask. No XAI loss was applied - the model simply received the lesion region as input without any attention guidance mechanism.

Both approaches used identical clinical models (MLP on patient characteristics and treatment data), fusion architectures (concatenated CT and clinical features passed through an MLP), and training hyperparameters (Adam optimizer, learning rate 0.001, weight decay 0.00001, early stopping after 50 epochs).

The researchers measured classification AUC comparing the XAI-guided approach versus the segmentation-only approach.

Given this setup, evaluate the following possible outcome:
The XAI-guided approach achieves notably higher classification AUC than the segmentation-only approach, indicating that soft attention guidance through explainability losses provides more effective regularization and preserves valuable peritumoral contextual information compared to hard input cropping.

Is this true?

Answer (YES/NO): YES